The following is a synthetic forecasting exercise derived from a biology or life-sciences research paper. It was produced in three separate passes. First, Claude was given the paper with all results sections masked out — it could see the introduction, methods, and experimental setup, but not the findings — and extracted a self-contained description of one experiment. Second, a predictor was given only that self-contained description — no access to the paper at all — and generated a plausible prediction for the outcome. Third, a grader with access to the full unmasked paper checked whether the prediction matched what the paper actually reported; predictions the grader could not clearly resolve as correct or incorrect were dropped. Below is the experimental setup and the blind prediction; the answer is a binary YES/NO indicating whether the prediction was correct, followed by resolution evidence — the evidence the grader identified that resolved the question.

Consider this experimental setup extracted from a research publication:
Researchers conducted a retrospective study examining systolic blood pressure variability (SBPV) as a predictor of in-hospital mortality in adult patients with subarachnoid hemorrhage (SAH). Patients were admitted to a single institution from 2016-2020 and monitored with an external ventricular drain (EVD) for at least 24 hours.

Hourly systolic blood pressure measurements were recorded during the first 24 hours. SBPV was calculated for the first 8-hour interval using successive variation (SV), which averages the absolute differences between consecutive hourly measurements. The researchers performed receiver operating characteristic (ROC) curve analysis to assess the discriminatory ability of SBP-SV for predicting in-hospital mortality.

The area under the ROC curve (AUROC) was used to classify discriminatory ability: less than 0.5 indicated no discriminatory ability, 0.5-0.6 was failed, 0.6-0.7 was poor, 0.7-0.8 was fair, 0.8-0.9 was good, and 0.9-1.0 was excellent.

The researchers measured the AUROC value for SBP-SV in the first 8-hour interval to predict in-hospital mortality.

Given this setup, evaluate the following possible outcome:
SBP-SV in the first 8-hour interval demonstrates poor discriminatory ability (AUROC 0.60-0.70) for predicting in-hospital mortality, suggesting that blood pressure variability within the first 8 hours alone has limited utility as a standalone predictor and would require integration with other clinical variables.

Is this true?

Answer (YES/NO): YES